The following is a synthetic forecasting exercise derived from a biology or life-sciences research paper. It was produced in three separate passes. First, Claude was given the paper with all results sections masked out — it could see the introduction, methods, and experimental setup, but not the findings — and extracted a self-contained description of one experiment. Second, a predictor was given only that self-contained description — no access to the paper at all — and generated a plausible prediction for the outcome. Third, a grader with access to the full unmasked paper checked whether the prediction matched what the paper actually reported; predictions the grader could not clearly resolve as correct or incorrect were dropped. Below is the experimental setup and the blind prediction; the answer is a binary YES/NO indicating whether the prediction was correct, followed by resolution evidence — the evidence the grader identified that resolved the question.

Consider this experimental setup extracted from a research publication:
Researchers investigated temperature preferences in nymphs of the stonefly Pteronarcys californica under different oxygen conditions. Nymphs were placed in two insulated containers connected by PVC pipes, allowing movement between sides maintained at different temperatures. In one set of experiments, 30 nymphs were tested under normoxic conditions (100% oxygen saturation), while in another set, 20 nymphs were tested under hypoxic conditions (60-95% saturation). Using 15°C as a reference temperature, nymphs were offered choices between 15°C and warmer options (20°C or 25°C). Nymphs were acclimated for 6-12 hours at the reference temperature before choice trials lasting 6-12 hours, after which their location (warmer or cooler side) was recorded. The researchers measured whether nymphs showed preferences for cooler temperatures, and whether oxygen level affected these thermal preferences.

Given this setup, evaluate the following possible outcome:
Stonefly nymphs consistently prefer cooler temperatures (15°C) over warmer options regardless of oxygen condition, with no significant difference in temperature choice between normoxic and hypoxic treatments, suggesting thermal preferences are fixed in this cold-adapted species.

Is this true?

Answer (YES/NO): NO